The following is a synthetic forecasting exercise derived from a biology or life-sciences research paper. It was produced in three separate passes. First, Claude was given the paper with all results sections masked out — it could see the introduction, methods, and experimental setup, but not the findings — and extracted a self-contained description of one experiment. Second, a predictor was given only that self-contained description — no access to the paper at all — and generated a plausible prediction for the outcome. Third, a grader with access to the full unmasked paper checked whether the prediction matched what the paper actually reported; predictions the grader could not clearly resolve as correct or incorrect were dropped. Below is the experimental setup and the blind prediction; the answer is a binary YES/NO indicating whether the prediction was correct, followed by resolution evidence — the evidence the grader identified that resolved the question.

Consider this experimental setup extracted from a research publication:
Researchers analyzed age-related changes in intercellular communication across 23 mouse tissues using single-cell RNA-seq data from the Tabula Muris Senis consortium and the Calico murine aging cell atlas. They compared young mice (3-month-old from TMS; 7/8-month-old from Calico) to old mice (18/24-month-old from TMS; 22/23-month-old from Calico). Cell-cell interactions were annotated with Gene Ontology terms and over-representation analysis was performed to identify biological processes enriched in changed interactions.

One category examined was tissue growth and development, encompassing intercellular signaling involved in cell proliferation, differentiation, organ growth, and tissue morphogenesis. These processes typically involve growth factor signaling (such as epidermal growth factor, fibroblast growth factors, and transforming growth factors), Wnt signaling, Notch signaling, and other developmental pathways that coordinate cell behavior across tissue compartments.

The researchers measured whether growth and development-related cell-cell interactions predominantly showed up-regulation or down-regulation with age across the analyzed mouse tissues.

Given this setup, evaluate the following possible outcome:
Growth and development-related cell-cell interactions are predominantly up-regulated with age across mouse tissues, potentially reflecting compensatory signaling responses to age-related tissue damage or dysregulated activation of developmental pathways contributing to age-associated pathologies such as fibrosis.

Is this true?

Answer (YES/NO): NO